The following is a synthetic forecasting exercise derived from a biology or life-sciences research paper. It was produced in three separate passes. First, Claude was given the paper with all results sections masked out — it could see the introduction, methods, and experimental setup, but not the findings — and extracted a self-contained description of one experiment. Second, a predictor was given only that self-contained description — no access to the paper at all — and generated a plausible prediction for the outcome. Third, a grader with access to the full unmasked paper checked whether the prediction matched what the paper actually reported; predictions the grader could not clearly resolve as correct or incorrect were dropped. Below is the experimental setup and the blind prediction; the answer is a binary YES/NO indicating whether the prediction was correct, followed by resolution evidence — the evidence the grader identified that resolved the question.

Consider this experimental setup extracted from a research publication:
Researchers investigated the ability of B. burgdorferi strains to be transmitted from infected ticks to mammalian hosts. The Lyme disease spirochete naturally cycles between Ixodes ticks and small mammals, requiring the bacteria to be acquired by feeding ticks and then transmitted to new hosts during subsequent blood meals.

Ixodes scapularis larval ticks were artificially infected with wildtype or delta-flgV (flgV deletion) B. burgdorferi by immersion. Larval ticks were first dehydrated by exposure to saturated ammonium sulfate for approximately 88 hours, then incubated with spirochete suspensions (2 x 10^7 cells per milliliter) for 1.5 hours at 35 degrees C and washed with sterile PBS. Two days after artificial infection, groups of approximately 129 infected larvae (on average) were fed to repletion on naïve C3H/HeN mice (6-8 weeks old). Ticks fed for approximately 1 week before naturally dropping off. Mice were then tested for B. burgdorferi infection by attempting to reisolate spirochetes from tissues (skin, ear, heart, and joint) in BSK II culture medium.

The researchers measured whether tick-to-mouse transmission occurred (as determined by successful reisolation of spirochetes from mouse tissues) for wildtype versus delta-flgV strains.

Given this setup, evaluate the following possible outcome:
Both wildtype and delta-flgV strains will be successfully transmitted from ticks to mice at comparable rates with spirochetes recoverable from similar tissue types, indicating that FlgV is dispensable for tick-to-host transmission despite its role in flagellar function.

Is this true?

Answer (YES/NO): NO